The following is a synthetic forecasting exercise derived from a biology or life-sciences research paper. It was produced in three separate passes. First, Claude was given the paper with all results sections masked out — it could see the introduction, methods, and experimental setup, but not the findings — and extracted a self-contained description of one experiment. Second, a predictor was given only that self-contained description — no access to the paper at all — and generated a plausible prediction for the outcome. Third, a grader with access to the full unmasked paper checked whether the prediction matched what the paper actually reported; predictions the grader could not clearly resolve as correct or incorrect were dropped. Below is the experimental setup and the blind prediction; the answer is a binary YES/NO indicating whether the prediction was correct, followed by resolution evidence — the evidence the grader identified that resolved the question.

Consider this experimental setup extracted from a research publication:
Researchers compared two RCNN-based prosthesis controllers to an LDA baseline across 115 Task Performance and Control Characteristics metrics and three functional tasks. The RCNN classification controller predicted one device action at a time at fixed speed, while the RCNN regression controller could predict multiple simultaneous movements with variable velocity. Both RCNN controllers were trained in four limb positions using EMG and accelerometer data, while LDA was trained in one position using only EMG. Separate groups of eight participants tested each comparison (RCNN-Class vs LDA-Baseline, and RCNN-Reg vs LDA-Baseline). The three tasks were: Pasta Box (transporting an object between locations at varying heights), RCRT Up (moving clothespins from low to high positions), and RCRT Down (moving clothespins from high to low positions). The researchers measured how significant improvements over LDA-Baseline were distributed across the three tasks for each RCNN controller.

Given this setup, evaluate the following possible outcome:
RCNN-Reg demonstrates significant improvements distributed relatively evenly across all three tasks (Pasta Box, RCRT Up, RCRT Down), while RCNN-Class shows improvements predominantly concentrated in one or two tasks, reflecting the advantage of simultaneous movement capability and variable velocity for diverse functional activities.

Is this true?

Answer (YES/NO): YES